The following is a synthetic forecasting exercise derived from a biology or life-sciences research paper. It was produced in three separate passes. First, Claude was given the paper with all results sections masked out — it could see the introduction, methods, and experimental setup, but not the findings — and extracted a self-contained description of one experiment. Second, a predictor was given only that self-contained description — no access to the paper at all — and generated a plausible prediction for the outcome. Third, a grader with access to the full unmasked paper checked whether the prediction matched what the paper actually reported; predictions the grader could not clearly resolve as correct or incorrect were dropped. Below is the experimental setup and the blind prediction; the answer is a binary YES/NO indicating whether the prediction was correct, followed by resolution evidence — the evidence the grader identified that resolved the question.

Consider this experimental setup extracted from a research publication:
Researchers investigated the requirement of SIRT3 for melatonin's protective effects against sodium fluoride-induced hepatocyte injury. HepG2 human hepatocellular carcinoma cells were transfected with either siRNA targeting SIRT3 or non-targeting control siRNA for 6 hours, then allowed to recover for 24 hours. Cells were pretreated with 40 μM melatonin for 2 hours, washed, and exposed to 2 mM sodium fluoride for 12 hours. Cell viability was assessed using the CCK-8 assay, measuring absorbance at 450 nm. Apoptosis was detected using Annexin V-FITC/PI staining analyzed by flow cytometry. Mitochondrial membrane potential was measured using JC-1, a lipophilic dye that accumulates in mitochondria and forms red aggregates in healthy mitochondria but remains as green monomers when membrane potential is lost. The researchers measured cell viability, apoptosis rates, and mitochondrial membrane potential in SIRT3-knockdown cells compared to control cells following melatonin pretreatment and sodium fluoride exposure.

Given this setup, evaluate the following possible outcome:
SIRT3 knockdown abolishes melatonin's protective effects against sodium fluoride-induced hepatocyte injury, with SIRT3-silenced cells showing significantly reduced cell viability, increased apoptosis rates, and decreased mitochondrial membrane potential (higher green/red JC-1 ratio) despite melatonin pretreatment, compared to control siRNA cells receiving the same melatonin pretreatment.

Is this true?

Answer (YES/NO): NO